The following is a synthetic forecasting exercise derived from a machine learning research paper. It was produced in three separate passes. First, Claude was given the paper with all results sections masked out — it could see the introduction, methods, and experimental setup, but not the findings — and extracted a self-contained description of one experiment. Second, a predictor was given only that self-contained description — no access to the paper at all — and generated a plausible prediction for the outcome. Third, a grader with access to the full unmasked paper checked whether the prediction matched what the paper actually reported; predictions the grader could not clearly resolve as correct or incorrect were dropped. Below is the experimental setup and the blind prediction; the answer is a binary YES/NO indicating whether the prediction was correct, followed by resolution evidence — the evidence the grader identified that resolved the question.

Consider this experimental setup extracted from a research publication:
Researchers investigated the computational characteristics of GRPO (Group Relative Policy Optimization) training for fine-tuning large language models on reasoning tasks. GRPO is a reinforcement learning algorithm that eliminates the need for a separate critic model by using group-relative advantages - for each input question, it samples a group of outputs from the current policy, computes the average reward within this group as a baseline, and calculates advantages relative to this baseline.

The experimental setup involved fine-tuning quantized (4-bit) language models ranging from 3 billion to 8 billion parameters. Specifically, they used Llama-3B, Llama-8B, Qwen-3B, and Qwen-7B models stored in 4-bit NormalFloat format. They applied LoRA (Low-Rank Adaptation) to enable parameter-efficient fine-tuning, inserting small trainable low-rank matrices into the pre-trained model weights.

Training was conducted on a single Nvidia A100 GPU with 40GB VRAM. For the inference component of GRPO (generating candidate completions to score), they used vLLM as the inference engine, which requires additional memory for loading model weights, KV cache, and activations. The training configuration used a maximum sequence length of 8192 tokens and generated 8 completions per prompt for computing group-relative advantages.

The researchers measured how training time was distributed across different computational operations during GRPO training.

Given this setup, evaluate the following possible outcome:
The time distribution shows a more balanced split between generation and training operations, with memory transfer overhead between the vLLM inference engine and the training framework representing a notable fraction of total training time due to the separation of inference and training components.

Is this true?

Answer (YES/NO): NO